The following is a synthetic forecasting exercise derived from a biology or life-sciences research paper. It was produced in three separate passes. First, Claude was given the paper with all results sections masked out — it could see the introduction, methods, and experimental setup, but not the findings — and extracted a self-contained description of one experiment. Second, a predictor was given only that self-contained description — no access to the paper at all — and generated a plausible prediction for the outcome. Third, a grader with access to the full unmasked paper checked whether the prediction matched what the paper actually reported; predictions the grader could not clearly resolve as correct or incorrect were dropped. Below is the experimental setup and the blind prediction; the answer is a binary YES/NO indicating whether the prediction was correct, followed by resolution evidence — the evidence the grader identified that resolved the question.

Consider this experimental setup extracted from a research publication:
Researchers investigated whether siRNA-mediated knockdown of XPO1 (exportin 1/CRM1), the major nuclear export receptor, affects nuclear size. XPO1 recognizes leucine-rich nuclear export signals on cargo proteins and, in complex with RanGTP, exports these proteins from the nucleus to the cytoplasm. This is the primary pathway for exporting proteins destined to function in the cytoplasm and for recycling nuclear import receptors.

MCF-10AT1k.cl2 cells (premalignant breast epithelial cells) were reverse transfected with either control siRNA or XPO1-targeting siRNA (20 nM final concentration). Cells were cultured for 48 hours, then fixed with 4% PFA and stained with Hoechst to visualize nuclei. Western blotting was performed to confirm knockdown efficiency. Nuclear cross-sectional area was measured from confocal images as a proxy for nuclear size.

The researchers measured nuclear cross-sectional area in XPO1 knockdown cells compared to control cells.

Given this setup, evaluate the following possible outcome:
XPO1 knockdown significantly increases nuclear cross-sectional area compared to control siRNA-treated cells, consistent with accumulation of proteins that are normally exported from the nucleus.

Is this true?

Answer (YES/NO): YES